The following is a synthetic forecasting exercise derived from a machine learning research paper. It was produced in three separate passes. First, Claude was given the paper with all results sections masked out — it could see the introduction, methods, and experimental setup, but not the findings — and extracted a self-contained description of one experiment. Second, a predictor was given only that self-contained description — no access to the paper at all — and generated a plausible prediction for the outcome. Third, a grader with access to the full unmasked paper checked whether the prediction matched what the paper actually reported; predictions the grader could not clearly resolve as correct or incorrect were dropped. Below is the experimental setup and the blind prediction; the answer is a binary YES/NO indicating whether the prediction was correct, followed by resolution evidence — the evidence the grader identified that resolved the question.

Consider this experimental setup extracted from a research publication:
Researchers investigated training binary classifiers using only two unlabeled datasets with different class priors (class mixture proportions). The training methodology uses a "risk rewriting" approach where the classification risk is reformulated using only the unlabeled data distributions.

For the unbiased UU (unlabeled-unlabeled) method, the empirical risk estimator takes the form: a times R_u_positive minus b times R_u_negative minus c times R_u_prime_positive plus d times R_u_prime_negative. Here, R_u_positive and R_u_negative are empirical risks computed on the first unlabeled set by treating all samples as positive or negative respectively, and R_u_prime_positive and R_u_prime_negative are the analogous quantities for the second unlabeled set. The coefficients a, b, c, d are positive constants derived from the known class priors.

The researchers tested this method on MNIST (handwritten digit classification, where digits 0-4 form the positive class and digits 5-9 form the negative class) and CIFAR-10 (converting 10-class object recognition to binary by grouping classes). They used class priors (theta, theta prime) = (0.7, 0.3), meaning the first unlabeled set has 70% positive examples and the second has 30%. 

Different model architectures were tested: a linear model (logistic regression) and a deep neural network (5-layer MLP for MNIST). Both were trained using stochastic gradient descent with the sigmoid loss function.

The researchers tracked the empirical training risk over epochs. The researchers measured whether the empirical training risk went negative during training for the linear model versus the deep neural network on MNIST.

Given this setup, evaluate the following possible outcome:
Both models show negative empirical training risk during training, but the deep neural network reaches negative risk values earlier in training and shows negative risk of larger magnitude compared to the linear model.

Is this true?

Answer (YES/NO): NO